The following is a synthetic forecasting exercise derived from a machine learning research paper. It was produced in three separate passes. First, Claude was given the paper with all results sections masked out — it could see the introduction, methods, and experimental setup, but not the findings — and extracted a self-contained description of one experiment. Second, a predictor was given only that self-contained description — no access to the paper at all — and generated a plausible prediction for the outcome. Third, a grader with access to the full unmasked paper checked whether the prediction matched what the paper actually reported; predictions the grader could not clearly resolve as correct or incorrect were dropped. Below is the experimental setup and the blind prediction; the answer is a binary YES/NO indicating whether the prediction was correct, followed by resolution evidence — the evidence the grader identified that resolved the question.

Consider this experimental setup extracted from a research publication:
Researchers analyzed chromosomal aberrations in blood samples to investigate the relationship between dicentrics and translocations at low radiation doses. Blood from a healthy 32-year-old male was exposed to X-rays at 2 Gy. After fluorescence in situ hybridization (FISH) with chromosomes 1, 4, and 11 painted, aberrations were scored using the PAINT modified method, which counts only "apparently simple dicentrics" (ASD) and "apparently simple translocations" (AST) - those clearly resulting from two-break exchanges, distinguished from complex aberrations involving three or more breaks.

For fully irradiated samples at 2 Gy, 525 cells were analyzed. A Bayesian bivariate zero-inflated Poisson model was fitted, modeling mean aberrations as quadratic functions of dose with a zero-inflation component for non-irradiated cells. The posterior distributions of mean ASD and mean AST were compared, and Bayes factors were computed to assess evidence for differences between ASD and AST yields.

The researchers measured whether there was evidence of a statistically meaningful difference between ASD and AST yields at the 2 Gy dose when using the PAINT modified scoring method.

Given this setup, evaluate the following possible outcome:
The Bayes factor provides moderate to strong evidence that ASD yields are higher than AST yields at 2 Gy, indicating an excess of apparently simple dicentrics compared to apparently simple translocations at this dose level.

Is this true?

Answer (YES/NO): NO